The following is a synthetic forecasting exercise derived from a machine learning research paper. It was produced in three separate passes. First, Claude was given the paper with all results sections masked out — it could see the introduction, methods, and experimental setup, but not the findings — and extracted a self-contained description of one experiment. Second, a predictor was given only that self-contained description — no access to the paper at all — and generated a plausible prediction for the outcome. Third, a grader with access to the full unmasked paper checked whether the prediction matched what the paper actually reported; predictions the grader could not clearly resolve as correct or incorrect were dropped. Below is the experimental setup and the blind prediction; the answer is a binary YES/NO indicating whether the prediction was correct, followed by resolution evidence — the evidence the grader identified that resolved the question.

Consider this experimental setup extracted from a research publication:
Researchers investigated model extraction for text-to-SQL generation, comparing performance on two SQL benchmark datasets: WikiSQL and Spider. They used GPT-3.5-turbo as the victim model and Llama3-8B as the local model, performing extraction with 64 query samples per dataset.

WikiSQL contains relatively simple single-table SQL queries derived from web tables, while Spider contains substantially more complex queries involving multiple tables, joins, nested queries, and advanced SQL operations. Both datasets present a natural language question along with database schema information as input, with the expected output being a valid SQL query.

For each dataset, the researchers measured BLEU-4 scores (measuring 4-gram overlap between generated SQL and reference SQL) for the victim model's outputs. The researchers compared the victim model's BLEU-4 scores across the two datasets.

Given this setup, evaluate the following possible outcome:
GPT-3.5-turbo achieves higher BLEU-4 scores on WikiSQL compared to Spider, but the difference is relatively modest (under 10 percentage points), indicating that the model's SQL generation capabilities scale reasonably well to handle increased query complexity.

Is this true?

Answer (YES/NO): NO